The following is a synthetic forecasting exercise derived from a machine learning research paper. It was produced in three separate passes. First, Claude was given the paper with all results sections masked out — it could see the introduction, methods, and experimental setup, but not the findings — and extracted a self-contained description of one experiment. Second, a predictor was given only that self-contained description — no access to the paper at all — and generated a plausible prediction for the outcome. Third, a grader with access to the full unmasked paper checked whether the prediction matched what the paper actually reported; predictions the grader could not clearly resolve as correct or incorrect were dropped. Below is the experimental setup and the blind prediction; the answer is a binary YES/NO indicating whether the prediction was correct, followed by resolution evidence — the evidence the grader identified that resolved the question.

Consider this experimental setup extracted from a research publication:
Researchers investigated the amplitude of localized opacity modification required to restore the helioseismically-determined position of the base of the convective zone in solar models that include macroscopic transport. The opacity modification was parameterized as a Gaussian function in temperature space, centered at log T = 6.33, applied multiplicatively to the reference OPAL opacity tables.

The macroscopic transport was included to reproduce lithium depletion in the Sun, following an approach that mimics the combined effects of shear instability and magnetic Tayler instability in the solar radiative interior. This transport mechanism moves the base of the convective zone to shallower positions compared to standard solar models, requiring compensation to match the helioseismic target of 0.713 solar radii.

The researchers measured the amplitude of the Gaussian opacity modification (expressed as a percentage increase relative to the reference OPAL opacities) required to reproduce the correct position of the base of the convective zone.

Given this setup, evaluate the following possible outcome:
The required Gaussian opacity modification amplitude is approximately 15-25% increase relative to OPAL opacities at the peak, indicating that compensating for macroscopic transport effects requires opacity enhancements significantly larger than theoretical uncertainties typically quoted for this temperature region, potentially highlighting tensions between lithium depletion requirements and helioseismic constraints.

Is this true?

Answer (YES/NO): NO